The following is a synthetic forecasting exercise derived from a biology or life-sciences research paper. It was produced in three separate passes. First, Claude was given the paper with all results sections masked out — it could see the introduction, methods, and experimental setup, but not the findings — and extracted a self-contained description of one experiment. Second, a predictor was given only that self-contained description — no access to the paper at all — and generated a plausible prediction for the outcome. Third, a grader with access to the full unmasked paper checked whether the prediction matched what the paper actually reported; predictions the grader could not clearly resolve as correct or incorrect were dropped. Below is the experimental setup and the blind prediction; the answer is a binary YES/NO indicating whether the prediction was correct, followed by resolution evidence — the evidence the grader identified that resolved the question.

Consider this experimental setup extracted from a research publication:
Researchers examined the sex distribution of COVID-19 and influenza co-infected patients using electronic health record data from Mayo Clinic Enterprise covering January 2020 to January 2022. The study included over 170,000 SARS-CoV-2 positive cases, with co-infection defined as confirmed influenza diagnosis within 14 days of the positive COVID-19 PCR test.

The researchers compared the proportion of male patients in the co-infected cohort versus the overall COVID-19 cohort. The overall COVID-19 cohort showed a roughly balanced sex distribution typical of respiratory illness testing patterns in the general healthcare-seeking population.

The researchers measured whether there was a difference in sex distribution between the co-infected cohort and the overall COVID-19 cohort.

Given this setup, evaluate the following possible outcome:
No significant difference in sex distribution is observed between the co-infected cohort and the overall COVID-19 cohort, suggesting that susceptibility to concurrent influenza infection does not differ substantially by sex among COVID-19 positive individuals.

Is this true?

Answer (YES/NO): NO